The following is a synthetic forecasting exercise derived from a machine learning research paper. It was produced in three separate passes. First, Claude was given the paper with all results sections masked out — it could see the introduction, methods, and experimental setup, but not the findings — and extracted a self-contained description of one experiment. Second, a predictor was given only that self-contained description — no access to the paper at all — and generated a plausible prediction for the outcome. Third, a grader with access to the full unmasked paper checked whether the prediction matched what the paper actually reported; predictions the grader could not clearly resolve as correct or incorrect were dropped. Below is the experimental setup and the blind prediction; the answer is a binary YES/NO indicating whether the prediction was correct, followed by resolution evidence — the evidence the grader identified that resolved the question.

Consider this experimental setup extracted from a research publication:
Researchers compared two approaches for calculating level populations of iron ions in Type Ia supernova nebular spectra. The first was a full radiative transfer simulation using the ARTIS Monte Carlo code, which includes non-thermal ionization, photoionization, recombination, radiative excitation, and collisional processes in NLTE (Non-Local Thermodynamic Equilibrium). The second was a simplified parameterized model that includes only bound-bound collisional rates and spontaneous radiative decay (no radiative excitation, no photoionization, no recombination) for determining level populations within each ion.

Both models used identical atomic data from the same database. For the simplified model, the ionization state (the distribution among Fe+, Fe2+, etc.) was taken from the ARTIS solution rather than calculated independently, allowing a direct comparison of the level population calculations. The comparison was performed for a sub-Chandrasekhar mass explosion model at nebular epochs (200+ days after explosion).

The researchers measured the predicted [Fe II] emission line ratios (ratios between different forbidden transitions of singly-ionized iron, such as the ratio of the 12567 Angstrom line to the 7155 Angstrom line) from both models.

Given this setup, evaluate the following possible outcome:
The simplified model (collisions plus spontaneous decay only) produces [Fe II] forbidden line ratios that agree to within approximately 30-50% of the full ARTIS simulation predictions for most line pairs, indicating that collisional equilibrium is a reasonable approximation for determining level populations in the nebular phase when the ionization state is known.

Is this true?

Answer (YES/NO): NO